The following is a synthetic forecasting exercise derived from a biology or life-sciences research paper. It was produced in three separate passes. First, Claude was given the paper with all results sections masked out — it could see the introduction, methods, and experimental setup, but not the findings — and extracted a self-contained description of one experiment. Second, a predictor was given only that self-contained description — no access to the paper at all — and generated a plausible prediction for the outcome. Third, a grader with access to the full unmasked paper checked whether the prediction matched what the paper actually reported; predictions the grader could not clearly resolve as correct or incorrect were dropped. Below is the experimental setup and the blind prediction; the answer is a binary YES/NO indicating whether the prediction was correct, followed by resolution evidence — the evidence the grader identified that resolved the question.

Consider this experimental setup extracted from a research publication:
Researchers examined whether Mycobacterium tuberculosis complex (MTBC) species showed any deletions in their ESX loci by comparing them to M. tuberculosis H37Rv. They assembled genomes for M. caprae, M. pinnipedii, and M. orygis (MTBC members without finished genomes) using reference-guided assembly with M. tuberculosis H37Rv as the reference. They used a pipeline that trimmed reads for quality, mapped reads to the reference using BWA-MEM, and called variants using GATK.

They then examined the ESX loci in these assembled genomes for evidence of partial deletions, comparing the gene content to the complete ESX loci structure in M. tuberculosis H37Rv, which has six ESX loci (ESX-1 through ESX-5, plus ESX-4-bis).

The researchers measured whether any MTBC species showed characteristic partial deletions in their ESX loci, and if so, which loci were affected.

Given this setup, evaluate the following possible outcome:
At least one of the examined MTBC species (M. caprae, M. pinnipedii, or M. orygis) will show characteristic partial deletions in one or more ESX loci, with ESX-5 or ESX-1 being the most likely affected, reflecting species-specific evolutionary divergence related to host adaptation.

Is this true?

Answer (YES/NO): NO